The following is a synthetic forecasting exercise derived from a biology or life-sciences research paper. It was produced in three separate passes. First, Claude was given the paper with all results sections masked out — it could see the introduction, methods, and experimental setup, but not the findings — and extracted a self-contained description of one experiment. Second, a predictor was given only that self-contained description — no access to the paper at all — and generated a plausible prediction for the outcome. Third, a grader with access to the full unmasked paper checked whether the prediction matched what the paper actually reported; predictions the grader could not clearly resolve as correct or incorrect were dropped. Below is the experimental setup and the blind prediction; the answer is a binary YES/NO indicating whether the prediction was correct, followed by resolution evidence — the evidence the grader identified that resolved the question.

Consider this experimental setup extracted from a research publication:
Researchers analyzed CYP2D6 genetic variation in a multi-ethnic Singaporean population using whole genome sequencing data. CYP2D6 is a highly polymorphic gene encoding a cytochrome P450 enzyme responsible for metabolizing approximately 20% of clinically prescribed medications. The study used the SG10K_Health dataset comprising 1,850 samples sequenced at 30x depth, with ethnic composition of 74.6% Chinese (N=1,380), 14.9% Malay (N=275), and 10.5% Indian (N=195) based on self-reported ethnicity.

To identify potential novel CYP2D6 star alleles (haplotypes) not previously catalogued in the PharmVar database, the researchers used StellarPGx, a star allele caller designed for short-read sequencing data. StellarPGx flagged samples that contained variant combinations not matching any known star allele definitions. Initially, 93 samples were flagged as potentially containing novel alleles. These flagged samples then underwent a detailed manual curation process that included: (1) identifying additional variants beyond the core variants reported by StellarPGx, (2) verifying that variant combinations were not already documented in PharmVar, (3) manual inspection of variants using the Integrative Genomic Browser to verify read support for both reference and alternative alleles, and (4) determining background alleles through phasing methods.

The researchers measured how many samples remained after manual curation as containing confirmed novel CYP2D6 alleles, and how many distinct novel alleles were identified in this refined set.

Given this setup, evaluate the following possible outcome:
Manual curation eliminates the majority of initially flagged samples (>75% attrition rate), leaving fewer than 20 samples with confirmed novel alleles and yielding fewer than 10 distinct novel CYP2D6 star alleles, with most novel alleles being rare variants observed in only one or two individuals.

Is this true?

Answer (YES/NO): NO